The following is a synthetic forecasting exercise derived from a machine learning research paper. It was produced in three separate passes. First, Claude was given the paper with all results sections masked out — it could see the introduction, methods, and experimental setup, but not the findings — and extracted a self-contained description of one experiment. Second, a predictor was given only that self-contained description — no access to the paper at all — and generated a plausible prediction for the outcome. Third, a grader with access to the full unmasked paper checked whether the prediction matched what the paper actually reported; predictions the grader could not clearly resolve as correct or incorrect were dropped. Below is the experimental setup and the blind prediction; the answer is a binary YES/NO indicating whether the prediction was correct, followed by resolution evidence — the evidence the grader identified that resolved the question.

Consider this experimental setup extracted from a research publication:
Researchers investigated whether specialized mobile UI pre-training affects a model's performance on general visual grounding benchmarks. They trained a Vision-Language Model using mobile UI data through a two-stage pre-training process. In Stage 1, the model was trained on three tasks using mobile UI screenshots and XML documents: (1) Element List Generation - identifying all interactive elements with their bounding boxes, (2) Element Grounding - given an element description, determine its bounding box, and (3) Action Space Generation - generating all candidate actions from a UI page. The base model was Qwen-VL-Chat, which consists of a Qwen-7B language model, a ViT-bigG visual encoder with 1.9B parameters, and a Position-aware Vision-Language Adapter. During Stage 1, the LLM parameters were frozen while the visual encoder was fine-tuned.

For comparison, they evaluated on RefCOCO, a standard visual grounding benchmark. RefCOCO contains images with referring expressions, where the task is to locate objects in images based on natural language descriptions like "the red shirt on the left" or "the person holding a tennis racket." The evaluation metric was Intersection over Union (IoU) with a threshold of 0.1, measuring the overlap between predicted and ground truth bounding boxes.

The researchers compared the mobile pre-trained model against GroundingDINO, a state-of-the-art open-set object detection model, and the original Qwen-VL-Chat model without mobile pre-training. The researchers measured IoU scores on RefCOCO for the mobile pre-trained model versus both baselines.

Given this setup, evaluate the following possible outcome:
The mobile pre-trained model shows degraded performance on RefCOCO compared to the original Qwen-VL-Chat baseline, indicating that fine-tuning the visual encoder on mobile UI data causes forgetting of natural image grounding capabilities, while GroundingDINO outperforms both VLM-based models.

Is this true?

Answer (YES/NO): YES